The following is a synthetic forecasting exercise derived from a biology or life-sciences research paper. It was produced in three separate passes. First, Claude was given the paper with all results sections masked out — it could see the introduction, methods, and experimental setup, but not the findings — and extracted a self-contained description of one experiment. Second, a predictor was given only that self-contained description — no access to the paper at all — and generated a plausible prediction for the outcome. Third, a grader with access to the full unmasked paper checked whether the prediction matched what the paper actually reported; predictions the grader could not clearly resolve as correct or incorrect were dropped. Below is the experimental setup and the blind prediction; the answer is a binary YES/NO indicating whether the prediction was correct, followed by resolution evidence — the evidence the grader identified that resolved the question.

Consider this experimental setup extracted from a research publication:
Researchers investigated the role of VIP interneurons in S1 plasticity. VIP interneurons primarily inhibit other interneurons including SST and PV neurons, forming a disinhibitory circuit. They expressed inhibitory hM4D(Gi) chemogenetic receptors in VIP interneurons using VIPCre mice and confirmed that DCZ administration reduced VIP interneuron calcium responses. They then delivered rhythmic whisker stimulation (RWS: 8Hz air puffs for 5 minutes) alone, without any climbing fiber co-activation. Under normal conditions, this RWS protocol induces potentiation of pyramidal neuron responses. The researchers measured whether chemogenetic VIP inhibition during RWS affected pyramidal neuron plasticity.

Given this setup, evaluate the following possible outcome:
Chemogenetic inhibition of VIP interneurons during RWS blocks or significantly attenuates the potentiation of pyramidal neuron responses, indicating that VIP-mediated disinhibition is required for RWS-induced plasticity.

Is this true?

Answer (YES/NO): YES